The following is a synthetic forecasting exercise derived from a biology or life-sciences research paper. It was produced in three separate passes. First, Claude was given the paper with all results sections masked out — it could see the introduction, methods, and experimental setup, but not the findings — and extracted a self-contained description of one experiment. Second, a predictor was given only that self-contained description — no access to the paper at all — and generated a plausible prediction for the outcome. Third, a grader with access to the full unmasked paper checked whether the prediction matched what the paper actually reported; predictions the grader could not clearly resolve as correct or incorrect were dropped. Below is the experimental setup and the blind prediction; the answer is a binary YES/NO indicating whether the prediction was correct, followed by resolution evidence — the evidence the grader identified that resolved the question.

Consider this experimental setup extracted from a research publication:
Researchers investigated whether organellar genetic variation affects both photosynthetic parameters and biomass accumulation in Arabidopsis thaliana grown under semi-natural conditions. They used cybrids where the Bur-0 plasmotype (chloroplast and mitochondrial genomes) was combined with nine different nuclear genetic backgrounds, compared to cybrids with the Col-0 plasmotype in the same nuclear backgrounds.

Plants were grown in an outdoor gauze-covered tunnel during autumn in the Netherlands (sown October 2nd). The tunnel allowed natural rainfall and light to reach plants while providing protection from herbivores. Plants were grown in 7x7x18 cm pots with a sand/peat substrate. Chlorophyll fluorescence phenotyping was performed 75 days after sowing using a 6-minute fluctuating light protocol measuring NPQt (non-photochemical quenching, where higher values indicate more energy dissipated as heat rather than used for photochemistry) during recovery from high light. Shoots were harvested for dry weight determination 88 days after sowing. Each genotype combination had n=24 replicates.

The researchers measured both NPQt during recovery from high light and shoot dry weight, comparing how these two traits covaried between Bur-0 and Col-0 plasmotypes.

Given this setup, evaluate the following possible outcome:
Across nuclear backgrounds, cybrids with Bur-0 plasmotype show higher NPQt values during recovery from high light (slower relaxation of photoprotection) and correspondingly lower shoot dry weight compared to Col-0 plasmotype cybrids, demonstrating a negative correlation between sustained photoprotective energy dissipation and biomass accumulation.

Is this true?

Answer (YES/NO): NO